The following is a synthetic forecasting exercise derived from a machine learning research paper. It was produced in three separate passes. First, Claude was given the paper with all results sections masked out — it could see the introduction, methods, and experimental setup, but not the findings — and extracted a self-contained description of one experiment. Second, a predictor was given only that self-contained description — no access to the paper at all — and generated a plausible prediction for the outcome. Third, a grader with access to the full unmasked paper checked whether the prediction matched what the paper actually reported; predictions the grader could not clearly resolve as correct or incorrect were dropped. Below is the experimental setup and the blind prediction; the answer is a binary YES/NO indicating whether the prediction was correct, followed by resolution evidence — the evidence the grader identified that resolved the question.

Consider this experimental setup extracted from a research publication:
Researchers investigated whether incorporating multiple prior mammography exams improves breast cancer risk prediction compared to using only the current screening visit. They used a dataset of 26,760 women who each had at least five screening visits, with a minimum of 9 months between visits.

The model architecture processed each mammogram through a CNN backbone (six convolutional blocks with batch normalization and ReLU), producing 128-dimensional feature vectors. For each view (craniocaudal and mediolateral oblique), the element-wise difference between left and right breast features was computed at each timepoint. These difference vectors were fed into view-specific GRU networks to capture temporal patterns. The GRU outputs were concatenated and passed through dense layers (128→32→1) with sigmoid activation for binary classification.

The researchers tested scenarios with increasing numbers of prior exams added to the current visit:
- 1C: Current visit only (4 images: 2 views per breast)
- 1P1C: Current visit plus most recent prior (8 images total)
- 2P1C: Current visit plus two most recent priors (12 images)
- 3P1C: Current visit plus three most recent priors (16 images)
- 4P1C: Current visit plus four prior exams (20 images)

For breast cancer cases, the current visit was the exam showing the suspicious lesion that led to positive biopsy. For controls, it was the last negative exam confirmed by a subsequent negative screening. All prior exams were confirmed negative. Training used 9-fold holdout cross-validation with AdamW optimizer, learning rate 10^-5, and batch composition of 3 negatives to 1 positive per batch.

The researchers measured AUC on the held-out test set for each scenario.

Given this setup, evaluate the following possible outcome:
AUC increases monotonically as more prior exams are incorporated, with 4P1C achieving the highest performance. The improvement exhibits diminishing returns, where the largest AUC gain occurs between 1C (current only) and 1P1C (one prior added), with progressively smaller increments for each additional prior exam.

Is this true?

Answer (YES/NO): NO